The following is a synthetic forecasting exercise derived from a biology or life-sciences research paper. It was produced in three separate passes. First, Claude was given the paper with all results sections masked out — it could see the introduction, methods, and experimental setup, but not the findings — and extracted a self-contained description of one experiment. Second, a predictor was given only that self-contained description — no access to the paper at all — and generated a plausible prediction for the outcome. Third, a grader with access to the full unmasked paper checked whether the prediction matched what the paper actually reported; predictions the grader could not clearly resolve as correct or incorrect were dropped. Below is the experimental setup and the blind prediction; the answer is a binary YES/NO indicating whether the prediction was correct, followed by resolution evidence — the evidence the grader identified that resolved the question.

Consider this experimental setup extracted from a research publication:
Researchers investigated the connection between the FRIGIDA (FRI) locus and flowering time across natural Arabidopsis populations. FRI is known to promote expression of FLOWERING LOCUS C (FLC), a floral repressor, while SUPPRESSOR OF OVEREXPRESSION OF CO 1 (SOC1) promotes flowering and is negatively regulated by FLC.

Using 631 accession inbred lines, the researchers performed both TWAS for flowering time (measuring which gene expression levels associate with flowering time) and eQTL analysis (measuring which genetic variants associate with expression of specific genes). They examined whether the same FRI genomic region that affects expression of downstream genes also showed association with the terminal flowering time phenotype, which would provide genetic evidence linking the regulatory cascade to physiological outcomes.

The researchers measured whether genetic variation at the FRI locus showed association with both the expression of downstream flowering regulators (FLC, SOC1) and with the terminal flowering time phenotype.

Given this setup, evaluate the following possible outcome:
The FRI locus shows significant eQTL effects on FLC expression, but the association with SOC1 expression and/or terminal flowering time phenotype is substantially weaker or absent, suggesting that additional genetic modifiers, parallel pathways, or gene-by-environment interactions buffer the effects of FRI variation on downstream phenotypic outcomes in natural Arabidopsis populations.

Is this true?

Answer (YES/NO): NO